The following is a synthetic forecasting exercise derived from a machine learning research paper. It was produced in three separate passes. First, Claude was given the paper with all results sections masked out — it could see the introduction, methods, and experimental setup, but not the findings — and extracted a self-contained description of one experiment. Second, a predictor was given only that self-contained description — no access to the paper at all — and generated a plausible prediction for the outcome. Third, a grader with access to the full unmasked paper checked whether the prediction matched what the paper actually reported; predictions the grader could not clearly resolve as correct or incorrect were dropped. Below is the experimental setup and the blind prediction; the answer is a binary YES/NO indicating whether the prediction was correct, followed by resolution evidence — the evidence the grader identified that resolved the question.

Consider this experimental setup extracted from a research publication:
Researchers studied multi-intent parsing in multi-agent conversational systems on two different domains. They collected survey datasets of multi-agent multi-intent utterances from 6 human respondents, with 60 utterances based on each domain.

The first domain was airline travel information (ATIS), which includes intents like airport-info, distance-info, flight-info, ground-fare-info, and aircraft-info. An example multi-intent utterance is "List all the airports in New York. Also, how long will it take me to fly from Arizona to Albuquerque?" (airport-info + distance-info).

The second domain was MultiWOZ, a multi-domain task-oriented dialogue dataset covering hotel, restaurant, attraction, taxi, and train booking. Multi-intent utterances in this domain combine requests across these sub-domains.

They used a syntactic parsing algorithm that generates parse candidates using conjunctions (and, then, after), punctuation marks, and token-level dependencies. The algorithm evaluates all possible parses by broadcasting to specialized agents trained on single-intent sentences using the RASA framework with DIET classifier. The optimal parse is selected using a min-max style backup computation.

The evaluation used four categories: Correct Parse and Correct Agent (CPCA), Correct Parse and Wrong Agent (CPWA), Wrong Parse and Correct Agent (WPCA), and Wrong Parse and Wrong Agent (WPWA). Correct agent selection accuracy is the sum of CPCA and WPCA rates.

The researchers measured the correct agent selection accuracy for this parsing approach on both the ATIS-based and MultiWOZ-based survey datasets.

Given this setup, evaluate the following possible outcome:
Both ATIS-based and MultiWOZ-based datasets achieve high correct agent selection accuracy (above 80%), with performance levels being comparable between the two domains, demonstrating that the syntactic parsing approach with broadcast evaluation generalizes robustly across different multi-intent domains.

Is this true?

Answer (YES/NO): NO